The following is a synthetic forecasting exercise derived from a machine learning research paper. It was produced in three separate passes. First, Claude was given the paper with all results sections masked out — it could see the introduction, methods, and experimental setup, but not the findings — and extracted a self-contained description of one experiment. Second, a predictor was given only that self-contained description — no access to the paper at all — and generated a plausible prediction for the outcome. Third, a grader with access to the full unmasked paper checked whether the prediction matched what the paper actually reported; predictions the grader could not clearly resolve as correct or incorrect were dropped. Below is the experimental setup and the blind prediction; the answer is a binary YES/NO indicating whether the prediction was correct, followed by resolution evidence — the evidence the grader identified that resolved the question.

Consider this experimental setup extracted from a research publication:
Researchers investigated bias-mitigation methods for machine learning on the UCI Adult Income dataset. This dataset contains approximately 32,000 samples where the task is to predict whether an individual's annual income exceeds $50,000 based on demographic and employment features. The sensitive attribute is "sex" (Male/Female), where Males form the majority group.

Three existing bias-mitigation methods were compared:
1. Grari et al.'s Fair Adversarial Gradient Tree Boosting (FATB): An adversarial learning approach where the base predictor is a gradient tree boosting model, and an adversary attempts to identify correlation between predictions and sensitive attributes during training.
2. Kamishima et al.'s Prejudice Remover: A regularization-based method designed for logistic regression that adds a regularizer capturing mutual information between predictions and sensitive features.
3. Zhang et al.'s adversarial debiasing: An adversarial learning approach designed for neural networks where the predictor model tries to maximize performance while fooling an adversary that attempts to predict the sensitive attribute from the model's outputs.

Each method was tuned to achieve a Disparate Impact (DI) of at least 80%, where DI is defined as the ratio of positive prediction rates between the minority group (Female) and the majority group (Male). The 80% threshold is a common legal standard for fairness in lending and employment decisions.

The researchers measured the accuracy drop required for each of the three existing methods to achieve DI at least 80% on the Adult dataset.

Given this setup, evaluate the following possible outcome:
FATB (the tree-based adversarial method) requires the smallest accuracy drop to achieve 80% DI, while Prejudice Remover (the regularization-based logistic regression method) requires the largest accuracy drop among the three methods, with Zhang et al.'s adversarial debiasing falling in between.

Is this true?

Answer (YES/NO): YES